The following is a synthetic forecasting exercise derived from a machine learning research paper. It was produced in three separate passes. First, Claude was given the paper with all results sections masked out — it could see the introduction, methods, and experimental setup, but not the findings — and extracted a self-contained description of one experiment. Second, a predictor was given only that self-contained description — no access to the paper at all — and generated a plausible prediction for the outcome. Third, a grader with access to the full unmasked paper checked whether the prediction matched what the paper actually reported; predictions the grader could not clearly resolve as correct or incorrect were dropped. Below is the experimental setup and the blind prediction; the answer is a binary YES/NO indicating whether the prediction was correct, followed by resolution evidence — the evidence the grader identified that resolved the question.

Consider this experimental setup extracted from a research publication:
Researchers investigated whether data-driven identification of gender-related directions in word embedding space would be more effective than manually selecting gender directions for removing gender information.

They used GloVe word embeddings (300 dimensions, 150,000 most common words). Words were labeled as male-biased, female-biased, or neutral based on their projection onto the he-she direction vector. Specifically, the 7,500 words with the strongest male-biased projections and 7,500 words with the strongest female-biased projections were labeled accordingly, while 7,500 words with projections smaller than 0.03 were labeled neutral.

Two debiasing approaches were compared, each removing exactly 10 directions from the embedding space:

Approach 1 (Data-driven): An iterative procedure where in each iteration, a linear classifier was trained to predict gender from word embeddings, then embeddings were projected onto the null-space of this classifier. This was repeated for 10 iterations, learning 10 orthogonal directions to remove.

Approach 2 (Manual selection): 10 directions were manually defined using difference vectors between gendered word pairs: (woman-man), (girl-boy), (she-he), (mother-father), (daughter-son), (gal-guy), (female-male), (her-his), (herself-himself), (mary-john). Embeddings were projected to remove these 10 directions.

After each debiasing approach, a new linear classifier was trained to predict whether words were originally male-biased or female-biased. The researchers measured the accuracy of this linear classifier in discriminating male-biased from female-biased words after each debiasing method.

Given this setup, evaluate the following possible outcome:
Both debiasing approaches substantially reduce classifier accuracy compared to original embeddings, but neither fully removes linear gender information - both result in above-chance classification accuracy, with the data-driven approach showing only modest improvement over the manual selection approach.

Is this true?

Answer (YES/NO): NO